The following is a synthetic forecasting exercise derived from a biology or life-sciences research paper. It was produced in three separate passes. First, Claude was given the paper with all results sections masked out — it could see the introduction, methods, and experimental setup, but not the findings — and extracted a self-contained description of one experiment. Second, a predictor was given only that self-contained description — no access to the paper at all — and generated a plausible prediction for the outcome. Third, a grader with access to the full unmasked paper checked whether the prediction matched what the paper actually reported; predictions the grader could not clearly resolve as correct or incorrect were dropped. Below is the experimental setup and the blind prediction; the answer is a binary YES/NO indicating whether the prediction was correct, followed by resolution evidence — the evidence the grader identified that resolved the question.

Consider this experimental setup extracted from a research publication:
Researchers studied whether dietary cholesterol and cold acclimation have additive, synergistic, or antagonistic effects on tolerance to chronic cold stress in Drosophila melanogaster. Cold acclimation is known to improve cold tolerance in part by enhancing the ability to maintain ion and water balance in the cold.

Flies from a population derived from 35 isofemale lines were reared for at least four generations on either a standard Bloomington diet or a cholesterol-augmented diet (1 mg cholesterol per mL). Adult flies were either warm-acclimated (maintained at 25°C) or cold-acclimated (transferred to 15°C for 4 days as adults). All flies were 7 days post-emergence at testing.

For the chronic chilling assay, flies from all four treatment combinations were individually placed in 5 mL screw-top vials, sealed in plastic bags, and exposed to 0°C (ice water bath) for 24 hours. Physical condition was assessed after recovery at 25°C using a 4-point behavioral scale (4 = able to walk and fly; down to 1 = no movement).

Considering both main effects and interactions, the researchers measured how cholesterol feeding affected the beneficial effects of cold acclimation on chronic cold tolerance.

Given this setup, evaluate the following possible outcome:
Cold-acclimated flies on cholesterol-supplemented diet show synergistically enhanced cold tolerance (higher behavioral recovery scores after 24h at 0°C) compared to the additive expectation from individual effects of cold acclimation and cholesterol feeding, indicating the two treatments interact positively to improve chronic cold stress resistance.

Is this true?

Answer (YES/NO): NO